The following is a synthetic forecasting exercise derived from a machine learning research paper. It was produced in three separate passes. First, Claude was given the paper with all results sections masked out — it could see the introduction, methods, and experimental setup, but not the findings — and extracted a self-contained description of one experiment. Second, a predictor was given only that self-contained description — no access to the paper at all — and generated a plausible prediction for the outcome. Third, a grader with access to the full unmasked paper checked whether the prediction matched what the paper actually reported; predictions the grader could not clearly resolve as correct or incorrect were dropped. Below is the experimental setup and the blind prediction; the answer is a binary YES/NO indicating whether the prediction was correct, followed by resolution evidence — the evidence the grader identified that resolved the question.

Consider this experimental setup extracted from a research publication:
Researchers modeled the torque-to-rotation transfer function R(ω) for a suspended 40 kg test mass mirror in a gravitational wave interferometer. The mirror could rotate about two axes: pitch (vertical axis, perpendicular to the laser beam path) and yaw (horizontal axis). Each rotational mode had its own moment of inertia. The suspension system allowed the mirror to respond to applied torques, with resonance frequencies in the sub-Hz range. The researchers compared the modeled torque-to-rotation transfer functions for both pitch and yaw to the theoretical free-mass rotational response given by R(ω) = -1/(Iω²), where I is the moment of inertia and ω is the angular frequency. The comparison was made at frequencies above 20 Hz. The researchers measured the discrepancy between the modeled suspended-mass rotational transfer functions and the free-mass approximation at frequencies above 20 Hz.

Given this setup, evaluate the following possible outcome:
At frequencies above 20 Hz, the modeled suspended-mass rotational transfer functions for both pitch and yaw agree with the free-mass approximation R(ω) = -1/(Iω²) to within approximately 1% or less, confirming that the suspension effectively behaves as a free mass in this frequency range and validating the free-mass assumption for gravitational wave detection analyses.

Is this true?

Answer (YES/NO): YES